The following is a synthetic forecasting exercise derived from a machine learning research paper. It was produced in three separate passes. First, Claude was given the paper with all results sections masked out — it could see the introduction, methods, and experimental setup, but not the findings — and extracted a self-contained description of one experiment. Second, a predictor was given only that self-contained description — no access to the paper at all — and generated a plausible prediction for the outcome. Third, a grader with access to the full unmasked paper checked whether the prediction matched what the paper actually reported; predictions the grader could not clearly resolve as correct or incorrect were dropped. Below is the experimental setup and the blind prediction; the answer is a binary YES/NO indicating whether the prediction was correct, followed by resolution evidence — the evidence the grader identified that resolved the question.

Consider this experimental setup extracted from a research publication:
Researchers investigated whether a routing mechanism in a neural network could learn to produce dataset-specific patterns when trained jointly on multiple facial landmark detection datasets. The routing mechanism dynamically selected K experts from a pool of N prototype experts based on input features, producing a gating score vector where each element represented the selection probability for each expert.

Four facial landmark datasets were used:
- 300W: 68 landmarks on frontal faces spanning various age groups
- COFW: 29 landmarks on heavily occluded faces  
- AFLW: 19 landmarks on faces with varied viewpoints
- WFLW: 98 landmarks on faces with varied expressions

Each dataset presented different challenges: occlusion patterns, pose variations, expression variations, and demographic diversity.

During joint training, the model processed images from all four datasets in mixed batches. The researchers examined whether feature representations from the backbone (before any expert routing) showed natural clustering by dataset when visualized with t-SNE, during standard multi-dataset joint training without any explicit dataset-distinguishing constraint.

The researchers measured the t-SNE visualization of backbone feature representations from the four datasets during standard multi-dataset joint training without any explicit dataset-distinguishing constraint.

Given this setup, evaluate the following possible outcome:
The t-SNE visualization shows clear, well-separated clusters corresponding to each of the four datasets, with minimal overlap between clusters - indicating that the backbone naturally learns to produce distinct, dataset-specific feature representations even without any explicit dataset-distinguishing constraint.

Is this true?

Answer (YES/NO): NO